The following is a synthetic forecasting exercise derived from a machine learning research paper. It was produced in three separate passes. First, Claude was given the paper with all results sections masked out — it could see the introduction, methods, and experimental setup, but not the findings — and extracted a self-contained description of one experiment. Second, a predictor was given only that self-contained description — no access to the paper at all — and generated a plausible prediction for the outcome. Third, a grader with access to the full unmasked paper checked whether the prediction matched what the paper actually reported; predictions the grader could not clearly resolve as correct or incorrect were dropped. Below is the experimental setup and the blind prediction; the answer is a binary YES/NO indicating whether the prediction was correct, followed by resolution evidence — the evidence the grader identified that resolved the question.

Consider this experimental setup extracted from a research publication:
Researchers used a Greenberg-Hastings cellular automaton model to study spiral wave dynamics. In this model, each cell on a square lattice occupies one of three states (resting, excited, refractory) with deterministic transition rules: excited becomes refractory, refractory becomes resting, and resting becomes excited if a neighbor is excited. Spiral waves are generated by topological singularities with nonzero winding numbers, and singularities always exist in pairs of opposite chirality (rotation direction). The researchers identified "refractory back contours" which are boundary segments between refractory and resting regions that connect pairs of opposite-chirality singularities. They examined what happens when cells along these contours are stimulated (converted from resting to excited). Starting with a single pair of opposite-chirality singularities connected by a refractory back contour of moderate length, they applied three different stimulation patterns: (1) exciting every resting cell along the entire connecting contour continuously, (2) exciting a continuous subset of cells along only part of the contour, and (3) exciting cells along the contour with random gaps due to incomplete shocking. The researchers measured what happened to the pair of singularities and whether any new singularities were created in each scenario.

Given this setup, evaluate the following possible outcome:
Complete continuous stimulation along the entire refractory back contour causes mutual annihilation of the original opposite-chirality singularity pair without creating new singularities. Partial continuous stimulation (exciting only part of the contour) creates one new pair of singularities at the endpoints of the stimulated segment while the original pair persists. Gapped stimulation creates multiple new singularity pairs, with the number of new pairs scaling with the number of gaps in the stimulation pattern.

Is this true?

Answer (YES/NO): NO